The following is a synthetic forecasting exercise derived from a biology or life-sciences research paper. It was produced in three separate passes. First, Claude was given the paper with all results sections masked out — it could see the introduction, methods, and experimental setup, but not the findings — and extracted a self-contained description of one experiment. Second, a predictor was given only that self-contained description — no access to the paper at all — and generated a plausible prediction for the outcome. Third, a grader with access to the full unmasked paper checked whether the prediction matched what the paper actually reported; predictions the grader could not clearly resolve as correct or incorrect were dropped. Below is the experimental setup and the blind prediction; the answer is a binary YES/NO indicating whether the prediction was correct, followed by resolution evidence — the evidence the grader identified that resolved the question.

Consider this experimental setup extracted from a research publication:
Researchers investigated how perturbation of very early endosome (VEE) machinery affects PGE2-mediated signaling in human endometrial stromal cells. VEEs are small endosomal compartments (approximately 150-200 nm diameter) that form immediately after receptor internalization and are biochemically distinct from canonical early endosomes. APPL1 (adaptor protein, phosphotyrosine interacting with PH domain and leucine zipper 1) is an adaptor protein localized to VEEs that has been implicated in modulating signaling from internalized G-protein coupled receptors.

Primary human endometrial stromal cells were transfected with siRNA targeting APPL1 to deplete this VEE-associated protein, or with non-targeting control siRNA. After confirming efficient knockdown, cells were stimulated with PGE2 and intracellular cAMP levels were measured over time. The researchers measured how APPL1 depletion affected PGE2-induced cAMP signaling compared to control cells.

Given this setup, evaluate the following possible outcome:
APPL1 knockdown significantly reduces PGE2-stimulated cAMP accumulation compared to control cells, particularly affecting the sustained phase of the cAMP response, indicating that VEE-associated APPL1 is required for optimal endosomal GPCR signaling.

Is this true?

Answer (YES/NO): NO